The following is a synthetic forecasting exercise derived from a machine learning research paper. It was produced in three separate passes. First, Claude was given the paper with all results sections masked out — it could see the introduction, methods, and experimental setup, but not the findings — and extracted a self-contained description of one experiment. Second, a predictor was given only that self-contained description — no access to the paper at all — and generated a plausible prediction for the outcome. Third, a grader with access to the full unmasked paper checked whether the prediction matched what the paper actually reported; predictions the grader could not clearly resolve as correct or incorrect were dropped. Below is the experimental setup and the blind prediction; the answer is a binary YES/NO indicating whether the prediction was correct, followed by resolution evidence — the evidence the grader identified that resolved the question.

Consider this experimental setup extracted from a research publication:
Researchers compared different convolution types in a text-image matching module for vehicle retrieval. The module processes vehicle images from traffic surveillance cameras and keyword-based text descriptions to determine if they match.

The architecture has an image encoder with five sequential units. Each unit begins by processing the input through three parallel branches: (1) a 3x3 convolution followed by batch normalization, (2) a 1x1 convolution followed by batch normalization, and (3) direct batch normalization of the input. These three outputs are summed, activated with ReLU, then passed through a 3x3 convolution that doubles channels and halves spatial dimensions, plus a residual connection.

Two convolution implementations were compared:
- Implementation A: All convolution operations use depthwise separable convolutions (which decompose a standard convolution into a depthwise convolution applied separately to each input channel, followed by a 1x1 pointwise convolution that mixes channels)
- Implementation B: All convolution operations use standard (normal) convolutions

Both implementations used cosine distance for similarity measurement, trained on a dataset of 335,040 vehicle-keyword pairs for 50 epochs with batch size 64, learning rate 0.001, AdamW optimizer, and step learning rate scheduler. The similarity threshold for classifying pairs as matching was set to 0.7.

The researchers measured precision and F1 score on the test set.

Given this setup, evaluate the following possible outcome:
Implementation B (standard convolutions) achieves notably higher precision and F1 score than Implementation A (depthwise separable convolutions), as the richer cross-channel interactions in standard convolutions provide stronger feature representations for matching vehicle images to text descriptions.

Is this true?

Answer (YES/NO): NO